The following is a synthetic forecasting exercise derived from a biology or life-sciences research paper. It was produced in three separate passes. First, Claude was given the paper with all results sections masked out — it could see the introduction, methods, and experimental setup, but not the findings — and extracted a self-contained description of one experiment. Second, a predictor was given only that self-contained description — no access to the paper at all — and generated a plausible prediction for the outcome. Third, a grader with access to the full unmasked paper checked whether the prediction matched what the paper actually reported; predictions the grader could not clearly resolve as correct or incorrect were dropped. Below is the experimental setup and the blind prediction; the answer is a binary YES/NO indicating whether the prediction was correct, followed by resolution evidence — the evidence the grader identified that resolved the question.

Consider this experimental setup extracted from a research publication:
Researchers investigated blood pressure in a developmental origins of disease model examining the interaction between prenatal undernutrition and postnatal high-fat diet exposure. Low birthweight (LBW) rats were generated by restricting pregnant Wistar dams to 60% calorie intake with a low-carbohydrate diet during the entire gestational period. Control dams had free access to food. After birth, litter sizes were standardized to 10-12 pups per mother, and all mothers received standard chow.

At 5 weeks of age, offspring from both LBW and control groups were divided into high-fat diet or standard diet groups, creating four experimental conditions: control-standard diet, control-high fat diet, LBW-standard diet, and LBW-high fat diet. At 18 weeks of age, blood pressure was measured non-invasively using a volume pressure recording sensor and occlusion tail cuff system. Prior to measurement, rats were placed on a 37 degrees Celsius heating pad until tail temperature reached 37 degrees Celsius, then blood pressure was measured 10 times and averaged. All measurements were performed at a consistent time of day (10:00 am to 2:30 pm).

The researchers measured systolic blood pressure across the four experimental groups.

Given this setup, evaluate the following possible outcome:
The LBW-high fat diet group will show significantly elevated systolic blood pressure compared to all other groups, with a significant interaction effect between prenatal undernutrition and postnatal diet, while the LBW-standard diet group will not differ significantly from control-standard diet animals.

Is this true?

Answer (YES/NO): NO